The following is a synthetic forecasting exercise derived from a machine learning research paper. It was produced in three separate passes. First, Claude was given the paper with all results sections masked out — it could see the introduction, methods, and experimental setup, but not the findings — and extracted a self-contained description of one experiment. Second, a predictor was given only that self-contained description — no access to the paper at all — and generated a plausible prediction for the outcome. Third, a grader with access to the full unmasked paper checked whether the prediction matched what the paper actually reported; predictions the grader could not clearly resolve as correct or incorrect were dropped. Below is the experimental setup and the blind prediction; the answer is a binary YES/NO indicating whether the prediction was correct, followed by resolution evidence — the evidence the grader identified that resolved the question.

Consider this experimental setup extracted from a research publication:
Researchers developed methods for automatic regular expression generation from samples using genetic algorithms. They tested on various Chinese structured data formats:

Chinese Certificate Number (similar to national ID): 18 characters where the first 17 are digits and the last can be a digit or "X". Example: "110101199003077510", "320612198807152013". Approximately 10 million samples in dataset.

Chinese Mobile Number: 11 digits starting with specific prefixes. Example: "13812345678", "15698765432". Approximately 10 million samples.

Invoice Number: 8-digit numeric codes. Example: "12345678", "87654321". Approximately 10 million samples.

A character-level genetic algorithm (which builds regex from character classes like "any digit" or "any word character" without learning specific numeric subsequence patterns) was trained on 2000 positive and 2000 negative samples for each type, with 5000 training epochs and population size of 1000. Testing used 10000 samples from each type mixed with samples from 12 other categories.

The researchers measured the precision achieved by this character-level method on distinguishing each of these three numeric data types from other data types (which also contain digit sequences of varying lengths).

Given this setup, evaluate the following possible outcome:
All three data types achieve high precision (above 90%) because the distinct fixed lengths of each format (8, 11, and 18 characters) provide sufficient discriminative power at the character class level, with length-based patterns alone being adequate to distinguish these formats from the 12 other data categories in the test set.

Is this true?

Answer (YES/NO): NO